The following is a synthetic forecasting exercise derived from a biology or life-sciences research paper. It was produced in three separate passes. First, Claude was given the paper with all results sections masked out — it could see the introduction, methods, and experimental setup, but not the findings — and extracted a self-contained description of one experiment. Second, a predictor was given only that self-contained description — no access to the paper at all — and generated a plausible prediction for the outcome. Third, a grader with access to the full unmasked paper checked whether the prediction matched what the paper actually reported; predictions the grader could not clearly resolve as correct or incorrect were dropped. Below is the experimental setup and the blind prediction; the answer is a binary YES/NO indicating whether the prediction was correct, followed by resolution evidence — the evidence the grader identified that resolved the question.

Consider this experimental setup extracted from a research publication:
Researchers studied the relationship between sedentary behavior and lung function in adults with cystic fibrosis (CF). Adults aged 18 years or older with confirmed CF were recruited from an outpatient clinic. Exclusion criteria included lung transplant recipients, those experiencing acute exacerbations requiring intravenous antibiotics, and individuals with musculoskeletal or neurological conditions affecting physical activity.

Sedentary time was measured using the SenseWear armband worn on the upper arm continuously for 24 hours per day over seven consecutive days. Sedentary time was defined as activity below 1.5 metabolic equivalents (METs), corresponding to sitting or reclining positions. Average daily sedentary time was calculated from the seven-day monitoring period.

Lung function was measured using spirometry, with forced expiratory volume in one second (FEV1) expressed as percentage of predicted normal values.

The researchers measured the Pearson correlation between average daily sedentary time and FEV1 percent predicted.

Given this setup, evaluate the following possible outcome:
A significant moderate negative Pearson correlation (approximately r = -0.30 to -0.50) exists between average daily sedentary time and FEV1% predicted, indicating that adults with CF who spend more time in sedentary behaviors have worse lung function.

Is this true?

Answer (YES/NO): NO